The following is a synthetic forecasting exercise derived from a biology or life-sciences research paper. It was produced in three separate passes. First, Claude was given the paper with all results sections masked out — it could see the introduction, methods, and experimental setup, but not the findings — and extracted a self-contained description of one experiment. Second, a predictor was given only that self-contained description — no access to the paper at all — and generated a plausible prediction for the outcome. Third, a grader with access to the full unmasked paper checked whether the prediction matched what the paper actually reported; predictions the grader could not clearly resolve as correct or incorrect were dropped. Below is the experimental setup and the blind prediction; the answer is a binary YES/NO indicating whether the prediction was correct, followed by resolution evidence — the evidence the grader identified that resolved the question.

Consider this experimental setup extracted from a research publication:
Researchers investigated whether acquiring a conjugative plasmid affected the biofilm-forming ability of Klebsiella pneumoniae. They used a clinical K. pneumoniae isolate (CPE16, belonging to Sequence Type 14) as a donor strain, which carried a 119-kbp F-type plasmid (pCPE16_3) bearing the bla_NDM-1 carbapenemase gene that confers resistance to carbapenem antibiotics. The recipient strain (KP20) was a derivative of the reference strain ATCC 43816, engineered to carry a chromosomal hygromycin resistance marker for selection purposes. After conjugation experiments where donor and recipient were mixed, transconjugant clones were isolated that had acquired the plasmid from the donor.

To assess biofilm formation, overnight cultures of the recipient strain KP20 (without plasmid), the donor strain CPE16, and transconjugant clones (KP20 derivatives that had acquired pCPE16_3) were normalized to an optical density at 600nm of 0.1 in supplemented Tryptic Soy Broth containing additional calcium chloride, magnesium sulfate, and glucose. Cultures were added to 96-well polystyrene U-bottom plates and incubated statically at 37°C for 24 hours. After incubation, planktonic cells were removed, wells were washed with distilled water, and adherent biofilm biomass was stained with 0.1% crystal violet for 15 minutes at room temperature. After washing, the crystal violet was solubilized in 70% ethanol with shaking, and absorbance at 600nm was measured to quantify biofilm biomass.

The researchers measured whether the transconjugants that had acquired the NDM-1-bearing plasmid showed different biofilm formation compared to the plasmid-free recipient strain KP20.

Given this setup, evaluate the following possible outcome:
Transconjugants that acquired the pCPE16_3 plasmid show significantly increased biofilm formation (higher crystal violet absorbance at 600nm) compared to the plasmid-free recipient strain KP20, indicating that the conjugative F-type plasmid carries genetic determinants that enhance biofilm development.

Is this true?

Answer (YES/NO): NO